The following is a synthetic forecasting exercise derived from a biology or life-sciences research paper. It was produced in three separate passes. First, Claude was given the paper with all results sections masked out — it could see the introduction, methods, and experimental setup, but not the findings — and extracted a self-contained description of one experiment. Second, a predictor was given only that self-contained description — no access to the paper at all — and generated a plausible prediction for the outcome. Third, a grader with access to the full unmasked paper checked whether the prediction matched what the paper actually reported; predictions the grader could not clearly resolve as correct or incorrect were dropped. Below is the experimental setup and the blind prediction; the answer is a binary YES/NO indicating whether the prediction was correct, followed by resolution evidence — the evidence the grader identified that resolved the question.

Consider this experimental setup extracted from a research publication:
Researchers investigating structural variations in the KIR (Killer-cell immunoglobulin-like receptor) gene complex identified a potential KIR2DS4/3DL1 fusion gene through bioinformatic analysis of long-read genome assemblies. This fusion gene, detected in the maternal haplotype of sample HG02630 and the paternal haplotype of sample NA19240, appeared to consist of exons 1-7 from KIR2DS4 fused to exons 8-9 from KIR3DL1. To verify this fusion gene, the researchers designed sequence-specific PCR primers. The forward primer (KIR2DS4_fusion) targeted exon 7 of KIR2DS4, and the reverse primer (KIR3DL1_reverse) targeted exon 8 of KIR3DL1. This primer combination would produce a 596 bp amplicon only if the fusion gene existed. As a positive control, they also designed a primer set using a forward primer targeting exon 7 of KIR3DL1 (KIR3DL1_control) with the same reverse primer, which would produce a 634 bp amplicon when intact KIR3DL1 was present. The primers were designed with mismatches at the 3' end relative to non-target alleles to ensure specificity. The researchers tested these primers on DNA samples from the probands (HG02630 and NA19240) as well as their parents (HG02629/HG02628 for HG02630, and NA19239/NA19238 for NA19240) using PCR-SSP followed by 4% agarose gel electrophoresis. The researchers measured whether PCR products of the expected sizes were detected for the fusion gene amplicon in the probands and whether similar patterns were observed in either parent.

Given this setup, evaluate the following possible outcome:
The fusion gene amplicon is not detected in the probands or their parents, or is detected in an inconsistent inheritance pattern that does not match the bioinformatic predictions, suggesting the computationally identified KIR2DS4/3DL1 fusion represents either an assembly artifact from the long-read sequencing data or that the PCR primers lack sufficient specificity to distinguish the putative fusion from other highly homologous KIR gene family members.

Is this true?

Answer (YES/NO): NO